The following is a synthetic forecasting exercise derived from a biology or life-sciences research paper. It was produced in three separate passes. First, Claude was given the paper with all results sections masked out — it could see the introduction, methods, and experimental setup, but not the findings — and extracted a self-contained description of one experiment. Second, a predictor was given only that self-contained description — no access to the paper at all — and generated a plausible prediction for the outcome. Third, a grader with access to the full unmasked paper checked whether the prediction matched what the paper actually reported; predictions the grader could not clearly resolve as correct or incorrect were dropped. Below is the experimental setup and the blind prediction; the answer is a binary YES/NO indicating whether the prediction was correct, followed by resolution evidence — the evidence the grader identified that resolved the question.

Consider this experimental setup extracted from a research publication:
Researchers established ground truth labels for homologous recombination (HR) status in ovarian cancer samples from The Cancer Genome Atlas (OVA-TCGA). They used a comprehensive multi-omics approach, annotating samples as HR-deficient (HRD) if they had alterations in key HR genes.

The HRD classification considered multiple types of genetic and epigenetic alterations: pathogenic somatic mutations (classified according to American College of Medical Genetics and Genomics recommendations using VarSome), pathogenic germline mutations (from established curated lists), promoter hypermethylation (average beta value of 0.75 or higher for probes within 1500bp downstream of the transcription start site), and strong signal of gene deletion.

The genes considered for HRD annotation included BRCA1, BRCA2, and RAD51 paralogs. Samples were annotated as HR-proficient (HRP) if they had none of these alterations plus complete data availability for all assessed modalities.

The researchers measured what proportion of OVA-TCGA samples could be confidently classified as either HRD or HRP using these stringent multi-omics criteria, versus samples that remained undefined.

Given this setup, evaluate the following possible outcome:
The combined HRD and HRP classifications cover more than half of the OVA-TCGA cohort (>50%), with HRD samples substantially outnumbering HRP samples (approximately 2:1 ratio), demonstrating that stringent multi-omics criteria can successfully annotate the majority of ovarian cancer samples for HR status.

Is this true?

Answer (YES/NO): NO